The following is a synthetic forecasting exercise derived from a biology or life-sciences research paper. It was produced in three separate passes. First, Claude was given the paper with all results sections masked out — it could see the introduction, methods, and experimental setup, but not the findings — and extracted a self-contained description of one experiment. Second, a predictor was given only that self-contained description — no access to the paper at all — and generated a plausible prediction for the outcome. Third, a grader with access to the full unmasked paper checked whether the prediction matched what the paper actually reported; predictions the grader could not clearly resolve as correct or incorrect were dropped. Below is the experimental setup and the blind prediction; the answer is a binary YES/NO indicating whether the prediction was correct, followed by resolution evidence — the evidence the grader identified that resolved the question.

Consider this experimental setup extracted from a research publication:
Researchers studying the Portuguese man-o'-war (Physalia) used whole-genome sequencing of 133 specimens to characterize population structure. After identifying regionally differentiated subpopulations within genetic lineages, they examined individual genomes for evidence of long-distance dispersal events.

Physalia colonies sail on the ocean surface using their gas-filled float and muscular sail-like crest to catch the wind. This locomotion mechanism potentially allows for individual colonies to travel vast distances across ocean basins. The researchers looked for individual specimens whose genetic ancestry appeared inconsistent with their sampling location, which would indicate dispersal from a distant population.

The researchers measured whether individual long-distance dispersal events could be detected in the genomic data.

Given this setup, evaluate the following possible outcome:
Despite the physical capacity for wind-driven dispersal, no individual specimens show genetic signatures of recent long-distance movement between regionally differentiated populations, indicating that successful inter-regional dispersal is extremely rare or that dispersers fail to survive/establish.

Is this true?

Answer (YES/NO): NO